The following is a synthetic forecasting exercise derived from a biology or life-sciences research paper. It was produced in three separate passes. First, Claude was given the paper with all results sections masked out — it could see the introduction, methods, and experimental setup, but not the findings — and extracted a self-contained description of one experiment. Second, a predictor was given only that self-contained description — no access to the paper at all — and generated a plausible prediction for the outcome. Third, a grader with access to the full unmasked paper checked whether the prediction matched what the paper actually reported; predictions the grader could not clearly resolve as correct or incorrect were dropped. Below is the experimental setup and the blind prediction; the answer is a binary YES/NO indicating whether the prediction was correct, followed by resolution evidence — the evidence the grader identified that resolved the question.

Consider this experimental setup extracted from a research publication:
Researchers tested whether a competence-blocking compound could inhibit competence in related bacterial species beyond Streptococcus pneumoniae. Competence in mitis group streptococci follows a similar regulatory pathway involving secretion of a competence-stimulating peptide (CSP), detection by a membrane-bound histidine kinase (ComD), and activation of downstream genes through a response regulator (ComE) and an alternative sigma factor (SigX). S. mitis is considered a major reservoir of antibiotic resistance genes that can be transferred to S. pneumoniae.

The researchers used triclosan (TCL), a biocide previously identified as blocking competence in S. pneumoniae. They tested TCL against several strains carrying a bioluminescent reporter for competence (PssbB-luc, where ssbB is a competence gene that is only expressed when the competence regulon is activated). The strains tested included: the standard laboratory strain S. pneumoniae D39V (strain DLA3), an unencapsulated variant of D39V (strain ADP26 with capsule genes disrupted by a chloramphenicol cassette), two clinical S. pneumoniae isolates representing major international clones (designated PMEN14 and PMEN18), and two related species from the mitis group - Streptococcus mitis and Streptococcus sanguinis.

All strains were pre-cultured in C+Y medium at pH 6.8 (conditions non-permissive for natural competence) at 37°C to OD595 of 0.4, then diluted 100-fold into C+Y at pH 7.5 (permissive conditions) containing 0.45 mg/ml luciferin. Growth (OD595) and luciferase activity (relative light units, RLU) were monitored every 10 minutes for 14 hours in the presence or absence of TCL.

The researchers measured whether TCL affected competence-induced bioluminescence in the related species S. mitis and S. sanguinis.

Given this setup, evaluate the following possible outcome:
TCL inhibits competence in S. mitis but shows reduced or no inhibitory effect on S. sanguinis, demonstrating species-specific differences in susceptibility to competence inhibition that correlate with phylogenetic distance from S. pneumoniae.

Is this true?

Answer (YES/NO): NO